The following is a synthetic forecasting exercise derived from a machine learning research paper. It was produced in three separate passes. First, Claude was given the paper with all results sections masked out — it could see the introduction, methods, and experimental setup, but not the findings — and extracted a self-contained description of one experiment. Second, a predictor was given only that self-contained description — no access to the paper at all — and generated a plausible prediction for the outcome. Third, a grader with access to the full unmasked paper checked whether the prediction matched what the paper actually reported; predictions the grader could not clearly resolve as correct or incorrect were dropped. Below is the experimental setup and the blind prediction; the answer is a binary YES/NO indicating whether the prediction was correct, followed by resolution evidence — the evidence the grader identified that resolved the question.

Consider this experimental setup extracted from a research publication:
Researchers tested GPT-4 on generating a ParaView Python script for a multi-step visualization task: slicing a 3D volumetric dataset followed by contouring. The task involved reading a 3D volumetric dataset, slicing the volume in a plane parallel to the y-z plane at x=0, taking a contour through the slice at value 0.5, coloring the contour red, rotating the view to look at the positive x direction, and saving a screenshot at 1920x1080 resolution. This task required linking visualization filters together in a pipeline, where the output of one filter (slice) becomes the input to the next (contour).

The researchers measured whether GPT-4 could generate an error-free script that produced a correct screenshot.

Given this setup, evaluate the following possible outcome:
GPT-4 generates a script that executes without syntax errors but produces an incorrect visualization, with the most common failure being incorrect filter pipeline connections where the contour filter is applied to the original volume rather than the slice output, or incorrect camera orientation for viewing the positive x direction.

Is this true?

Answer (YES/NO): NO